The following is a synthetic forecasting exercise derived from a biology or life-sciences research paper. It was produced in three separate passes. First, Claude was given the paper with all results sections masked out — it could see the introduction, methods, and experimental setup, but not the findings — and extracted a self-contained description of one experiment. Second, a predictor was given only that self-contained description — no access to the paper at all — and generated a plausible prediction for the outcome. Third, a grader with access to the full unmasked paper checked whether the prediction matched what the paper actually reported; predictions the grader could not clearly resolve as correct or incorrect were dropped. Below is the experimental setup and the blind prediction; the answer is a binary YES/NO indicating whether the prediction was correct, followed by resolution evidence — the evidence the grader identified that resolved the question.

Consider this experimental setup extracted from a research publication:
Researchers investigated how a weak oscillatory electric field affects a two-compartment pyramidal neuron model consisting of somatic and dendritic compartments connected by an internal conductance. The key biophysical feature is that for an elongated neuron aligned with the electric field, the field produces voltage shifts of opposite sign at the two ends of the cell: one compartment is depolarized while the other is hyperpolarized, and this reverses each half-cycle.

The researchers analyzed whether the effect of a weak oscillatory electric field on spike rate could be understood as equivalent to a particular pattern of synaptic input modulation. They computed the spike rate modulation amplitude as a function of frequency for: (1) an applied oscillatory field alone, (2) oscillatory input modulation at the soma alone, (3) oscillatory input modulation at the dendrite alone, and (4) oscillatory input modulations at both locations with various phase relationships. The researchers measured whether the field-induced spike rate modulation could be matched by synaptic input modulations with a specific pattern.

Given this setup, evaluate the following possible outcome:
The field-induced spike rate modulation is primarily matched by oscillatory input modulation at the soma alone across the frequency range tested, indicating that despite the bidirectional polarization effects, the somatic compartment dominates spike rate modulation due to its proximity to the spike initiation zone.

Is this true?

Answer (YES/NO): NO